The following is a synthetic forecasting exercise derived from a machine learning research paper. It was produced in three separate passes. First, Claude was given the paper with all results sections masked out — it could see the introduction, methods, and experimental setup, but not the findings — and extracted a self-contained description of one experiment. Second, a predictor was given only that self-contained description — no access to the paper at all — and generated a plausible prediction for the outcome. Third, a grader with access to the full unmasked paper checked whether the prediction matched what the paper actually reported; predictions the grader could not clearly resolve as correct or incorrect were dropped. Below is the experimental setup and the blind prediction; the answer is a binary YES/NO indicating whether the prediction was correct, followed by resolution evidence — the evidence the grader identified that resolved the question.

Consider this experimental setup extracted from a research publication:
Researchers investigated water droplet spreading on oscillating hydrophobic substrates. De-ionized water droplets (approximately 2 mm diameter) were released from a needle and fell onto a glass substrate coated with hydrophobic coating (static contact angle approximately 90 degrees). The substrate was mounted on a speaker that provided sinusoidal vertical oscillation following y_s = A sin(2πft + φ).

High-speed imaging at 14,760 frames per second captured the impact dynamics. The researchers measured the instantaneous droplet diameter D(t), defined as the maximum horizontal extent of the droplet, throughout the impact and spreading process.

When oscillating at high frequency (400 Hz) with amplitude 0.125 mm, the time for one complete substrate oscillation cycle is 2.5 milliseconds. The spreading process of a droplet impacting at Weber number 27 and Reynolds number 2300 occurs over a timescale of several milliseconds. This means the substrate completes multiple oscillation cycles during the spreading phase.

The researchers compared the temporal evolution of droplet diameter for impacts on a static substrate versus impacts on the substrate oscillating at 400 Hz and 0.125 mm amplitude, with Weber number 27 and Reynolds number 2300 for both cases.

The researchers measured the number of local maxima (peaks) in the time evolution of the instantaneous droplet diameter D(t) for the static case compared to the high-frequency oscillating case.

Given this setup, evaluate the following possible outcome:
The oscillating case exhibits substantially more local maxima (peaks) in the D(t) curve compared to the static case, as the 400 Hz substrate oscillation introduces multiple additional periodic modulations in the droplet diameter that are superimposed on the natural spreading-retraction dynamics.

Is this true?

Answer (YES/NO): NO